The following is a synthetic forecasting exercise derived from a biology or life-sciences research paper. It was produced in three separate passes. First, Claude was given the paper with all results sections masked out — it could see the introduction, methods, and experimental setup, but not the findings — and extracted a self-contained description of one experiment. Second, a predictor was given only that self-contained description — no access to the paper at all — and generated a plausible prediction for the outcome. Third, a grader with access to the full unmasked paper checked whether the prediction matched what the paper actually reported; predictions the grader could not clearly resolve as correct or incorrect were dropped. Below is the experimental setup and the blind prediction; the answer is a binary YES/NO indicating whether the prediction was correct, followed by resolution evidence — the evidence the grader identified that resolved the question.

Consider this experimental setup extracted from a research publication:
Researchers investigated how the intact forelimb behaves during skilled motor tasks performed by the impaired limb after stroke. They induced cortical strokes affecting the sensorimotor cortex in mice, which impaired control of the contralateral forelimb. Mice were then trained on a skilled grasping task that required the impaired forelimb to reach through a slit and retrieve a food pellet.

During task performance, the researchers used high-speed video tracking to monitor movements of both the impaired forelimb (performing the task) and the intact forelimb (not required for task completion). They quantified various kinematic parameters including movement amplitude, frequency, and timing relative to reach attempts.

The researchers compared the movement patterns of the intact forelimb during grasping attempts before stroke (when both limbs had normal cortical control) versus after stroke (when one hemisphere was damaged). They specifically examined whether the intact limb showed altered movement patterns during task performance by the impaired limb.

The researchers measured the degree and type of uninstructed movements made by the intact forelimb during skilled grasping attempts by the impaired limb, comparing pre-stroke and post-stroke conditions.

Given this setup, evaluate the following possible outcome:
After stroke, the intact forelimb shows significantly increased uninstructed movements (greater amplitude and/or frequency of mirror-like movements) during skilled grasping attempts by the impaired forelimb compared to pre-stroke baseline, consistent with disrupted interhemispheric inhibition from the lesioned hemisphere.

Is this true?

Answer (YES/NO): NO